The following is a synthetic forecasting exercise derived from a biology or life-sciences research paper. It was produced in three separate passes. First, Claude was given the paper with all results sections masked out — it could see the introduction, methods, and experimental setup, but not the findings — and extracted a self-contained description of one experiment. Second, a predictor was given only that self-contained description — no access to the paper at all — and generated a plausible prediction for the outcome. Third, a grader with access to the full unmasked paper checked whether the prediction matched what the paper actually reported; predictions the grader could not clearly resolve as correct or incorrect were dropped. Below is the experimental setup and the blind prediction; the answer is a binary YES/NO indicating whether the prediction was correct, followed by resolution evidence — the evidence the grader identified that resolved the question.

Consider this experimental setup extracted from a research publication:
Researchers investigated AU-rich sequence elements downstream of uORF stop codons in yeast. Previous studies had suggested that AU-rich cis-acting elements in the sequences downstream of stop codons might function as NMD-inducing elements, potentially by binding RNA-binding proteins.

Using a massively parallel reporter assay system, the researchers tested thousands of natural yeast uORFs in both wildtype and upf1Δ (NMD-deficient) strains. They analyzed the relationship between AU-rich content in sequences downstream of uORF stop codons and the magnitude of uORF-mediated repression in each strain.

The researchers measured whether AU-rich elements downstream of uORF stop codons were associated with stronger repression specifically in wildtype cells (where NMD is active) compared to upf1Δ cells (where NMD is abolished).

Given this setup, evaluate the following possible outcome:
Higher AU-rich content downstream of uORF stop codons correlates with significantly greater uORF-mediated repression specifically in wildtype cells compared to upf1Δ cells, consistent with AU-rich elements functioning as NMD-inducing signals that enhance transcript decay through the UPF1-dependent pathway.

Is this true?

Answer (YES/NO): YES